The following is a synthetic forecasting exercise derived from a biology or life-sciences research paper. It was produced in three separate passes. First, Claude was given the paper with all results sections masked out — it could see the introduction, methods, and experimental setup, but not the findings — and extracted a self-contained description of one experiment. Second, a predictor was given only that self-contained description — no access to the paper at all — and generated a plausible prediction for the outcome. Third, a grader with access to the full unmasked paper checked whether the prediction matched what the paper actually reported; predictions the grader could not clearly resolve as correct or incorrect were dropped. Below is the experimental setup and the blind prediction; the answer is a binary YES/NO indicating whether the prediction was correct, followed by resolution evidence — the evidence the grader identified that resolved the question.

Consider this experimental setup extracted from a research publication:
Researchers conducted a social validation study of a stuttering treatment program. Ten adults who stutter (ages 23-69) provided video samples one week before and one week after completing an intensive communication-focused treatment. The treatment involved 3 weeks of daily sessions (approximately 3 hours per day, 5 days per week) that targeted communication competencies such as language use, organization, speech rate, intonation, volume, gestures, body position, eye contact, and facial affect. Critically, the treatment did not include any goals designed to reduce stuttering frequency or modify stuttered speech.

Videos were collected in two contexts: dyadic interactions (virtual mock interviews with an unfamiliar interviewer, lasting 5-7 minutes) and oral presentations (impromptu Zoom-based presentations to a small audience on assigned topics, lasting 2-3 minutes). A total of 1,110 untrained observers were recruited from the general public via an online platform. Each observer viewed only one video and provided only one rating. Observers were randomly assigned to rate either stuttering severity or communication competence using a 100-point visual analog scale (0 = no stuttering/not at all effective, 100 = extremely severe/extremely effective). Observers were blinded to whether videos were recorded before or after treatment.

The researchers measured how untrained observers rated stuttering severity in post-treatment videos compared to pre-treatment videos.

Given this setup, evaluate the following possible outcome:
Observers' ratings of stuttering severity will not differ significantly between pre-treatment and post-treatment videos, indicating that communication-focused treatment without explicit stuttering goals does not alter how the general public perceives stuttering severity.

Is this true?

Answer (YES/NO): YES